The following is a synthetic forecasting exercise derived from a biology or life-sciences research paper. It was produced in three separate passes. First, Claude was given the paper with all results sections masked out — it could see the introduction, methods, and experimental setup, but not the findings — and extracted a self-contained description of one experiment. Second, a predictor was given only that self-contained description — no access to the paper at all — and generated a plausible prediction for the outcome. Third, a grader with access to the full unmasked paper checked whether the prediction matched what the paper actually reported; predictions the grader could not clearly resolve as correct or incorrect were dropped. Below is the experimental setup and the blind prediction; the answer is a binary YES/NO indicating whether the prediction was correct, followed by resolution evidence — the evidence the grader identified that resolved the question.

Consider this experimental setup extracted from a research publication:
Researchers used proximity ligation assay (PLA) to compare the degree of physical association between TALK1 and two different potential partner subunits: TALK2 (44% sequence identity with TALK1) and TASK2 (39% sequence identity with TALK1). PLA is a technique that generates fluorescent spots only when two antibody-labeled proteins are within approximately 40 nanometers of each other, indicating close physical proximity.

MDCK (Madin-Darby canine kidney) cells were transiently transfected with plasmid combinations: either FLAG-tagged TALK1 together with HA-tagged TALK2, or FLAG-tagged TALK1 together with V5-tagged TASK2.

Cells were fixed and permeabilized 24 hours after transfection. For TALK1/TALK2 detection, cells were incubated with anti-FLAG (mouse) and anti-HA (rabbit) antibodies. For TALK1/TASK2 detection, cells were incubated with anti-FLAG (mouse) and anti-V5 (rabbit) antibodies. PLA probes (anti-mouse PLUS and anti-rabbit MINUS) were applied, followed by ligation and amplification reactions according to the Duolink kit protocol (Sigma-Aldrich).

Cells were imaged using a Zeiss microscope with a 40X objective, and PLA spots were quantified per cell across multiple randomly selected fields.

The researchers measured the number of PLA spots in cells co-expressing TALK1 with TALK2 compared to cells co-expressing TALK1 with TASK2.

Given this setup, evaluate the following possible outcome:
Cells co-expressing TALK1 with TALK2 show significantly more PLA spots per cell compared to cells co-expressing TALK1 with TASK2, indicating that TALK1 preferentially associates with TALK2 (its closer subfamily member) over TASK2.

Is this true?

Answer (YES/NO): NO